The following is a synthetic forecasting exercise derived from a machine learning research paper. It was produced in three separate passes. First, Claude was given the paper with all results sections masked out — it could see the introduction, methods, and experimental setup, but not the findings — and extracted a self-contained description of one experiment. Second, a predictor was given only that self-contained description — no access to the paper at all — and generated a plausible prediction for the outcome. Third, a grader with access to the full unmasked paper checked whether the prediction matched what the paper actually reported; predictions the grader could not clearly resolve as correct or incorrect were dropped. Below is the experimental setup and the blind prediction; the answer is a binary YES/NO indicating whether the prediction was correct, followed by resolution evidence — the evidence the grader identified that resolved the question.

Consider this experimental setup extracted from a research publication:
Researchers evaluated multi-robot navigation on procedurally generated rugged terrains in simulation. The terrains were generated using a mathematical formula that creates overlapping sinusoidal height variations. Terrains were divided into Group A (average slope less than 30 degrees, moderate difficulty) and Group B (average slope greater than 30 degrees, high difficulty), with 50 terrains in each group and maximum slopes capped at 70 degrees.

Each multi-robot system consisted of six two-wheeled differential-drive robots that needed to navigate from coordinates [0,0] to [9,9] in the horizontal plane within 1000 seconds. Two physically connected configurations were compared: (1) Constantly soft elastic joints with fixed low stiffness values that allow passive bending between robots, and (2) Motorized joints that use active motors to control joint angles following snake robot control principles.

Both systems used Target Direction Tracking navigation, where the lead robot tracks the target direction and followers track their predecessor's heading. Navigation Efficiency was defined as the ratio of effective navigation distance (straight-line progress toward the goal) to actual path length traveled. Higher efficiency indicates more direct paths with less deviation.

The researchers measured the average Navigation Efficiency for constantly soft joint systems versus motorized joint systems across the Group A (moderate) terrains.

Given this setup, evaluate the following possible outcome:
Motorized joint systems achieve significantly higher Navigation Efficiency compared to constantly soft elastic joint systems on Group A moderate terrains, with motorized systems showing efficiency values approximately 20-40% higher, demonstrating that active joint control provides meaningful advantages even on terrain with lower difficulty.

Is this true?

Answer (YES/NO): NO